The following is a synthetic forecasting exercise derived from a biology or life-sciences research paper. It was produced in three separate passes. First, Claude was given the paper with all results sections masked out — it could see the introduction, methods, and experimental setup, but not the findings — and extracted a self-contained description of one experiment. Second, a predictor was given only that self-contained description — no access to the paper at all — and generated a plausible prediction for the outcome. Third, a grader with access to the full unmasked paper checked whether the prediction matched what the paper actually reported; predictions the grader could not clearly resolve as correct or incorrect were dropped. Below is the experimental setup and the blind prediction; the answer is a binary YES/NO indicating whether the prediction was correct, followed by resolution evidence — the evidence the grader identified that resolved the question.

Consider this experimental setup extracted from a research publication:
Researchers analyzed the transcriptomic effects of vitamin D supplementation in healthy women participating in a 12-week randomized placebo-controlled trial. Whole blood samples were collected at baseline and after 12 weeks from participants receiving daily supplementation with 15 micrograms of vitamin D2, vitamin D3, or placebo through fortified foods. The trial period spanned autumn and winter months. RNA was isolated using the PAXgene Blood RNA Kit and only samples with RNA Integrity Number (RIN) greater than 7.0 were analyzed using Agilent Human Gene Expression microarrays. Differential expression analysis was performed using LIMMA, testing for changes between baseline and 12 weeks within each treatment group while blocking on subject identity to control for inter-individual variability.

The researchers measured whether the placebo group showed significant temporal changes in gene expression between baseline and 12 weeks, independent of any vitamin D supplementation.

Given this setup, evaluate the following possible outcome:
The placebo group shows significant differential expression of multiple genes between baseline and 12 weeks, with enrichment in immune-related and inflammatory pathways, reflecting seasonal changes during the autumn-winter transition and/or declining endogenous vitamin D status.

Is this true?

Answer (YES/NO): NO